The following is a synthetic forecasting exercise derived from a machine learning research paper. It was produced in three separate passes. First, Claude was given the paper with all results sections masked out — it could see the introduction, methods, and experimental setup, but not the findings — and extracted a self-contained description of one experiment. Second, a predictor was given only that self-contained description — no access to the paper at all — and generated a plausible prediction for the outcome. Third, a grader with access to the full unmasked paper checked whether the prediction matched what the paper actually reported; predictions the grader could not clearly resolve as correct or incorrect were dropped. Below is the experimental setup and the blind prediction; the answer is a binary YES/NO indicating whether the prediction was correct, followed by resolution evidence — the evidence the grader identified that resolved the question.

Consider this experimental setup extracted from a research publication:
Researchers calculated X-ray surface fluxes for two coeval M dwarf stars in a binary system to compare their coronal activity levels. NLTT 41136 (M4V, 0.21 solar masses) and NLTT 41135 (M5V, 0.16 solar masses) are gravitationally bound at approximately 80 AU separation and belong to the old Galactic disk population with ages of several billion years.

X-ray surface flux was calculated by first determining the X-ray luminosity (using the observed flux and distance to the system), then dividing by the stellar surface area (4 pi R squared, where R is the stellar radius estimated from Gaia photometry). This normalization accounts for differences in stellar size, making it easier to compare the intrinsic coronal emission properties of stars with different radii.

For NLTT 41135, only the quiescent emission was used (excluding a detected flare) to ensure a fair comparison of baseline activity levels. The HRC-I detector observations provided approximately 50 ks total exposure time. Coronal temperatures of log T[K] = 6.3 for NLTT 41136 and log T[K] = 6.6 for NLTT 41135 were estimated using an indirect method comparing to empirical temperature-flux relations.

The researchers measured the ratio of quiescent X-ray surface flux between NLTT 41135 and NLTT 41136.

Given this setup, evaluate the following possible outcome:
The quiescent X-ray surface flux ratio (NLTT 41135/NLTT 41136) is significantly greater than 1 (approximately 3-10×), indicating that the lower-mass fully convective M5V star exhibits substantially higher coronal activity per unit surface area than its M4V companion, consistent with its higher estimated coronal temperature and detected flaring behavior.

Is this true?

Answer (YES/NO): NO